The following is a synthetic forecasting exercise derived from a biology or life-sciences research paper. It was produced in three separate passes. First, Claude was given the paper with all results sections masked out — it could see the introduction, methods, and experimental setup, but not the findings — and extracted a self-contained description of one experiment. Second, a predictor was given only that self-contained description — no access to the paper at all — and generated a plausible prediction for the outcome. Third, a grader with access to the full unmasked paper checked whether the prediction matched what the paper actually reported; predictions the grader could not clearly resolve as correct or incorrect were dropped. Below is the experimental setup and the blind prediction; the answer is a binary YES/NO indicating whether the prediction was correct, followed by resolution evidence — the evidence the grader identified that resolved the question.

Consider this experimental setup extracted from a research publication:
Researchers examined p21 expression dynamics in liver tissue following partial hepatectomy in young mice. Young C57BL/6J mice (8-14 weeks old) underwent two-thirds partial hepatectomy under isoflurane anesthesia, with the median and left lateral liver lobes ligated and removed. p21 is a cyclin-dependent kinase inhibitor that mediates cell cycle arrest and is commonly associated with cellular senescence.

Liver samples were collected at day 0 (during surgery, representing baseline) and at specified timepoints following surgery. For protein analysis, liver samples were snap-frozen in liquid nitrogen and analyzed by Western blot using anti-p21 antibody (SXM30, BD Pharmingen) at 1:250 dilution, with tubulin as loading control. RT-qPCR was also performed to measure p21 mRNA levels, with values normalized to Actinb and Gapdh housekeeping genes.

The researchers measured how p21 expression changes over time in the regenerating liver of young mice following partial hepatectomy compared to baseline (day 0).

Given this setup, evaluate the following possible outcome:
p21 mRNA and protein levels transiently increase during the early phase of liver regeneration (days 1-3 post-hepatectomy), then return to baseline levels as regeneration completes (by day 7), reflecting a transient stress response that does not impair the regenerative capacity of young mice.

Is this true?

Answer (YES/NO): YES